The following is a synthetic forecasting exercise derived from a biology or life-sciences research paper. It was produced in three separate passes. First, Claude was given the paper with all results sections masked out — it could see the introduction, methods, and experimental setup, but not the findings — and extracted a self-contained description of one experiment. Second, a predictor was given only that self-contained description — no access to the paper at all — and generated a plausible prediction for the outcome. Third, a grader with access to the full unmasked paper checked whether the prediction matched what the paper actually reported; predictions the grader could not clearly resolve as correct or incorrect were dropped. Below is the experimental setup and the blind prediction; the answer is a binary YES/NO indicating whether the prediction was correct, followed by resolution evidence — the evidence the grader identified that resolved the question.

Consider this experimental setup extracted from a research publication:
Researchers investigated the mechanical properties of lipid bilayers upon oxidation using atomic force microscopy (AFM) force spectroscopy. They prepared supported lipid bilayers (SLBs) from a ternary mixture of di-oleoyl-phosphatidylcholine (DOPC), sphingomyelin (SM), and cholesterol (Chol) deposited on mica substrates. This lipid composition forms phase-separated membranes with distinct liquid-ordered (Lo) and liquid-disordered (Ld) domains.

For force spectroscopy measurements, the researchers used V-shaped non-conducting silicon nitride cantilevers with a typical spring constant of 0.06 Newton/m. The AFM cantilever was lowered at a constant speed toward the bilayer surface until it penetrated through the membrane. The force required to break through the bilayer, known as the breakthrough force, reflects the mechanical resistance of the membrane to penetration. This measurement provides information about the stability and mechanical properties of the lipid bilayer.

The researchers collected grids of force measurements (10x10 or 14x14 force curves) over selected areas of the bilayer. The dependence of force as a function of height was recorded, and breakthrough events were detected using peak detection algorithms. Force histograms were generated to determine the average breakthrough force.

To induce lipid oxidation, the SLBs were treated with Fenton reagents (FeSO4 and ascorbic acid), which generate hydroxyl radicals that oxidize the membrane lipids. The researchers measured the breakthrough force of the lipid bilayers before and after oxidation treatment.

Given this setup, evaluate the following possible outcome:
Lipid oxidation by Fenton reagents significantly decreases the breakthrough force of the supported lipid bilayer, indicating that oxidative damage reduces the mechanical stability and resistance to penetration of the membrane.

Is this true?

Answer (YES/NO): YES